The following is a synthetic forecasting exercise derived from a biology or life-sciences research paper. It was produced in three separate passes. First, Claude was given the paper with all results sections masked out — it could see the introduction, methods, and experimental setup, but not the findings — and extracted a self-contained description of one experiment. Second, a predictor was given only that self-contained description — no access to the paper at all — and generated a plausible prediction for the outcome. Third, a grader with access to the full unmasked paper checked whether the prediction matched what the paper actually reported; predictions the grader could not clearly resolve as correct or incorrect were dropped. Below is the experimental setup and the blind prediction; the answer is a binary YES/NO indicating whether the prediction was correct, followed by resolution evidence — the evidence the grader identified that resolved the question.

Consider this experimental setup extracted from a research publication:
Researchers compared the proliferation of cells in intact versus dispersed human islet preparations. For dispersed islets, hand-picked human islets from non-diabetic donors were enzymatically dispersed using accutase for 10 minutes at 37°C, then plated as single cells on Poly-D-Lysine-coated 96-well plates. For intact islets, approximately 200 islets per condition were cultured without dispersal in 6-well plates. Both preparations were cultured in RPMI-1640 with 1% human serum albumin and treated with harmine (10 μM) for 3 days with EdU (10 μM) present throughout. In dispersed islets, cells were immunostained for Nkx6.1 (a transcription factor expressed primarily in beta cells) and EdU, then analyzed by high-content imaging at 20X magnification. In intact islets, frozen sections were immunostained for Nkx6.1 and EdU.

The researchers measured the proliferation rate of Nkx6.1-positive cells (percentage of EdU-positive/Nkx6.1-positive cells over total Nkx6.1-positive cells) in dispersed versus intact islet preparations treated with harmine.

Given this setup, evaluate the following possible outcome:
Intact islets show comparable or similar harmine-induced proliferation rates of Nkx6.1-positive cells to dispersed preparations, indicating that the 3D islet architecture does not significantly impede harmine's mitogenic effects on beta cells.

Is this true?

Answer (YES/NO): NO